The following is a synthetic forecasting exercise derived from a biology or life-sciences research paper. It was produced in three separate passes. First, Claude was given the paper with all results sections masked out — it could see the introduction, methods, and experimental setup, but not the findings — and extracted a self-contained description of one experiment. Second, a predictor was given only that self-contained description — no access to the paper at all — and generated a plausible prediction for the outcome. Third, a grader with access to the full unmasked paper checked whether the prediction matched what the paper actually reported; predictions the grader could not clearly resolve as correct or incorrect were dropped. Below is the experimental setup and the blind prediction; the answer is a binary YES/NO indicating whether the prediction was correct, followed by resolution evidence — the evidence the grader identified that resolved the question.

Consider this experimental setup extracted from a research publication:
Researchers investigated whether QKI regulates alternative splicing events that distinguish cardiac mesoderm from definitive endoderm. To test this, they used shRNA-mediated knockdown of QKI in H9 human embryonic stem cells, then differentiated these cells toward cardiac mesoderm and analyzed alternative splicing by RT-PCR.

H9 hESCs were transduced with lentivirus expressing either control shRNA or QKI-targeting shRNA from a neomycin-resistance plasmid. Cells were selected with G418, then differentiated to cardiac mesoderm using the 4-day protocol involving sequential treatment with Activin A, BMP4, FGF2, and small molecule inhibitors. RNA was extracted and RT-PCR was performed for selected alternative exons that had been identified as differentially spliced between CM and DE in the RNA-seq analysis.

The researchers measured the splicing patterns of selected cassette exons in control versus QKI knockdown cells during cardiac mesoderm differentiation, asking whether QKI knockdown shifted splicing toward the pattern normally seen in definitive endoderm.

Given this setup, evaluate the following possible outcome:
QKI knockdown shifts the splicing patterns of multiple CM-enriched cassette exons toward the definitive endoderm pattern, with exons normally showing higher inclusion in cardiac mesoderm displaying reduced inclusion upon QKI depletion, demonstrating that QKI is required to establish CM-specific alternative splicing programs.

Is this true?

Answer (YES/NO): YES